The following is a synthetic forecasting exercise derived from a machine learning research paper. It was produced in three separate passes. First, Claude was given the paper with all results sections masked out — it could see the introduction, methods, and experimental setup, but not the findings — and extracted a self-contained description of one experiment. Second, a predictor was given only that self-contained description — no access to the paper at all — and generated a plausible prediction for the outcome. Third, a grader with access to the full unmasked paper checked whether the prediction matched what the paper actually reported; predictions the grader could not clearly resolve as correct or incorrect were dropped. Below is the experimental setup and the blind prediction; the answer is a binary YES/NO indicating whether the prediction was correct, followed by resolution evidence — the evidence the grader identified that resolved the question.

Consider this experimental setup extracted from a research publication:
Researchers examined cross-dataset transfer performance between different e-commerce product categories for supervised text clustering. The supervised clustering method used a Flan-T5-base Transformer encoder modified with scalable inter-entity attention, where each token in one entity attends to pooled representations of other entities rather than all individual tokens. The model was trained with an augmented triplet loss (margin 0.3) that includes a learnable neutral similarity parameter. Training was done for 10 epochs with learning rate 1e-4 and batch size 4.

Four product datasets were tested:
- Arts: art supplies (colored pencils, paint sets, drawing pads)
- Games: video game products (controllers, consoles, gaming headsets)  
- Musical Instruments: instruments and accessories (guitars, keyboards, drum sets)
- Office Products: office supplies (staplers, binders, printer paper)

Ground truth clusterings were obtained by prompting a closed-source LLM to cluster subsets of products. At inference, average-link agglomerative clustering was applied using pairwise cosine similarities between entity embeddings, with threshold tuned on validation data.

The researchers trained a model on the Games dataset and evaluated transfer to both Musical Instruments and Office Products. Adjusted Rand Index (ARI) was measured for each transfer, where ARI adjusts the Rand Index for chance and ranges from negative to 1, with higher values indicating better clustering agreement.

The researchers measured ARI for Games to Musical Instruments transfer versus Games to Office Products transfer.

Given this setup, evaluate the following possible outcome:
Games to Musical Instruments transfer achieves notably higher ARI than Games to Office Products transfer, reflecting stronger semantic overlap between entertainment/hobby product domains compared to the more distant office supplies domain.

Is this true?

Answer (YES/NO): NO